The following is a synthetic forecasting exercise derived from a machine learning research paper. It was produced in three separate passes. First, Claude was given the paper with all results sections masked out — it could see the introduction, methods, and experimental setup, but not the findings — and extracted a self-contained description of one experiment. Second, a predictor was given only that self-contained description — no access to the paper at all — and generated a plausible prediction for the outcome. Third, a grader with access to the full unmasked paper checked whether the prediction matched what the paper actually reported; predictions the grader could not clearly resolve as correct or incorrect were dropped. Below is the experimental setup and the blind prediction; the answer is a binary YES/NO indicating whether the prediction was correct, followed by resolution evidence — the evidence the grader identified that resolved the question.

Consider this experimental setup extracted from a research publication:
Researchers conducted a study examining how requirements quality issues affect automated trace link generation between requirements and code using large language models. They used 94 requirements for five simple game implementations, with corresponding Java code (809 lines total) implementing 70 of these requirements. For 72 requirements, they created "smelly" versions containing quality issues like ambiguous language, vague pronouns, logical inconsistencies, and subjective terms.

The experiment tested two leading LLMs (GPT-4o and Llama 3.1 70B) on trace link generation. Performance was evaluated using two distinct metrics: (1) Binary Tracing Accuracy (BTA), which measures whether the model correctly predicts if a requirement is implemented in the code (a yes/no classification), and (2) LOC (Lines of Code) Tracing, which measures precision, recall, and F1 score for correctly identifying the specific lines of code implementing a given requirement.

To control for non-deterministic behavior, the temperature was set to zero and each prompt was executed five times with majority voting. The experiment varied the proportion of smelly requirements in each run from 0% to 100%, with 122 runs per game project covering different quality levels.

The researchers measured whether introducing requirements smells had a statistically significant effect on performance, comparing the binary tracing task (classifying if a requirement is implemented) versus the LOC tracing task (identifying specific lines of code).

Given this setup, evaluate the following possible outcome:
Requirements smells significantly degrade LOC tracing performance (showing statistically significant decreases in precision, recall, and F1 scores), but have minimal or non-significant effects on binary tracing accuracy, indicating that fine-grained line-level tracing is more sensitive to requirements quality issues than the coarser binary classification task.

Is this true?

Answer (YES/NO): NO